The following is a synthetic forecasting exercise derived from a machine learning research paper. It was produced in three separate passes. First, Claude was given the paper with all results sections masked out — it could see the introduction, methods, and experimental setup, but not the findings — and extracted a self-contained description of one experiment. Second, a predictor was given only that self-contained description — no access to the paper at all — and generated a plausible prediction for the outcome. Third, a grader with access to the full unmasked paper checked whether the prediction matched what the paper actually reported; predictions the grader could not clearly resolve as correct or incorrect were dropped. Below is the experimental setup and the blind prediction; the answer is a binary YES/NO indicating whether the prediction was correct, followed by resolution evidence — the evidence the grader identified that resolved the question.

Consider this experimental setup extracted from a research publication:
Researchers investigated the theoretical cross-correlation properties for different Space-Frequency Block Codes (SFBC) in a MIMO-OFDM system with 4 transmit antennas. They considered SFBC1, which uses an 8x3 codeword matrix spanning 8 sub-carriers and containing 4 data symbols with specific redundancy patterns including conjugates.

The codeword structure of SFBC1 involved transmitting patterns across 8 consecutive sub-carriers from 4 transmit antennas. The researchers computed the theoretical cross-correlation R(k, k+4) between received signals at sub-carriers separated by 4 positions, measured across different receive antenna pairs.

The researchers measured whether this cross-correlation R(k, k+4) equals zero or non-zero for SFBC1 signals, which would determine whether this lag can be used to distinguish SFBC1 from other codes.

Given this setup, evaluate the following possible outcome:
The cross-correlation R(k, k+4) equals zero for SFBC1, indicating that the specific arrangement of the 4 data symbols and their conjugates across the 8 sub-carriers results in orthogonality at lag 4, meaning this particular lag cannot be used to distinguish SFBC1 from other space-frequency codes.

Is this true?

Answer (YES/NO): NO